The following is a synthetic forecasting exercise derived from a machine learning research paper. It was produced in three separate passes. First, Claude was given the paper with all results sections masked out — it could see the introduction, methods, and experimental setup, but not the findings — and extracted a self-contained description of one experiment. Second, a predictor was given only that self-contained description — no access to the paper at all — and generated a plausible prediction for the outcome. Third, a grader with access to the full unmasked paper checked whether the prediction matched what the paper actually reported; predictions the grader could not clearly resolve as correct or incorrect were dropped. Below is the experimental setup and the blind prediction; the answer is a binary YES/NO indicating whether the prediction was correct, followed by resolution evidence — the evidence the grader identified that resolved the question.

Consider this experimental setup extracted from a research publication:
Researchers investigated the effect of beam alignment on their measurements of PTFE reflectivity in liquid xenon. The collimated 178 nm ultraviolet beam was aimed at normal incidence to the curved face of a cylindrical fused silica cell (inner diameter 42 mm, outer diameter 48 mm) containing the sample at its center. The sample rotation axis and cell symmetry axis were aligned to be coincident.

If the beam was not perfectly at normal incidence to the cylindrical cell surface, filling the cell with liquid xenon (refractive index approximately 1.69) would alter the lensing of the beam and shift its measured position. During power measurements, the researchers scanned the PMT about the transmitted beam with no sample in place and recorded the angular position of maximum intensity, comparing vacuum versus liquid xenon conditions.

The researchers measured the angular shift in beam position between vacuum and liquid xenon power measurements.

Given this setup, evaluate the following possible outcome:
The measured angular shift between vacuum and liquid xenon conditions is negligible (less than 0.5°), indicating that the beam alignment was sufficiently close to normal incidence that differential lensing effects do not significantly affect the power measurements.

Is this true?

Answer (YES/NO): NO